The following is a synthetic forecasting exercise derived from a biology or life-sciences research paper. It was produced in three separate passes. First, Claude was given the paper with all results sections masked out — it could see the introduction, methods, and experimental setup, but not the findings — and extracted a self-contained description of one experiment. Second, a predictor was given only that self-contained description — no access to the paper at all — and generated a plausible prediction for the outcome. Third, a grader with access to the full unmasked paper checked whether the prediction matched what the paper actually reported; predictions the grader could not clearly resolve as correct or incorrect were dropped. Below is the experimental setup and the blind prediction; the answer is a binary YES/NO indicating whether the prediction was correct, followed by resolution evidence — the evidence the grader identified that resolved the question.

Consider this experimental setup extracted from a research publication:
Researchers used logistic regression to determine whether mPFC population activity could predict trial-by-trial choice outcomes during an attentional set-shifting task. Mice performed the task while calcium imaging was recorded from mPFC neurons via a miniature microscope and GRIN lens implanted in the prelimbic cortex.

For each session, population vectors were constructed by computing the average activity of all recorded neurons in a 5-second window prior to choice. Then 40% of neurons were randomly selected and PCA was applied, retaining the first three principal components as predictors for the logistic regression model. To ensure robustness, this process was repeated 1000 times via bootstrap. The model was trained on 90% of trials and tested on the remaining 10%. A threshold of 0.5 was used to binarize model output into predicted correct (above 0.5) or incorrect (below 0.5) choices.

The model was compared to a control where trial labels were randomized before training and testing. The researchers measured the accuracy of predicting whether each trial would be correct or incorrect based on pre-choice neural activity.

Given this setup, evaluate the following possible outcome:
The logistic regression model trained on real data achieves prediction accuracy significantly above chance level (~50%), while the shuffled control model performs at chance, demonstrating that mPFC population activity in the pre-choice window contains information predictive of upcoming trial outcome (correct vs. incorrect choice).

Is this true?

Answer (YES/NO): YES